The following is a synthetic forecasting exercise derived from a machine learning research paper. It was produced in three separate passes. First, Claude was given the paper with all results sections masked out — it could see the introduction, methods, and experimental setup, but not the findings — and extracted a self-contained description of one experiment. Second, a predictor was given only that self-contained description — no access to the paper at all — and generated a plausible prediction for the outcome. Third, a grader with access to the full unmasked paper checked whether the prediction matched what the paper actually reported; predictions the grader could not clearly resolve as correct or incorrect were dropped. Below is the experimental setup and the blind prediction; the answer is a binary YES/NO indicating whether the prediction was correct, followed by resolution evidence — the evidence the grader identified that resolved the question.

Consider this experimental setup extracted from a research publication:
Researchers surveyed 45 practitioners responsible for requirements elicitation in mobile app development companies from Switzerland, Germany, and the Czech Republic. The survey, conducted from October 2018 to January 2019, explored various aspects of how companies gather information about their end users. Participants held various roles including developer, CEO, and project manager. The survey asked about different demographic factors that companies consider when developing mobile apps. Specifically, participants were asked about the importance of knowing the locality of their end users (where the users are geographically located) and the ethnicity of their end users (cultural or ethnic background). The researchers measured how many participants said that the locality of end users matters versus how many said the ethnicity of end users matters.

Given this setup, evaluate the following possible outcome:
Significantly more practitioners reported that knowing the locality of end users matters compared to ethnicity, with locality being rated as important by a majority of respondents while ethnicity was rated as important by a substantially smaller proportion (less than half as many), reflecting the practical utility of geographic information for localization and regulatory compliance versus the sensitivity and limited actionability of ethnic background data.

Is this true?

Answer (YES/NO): YES